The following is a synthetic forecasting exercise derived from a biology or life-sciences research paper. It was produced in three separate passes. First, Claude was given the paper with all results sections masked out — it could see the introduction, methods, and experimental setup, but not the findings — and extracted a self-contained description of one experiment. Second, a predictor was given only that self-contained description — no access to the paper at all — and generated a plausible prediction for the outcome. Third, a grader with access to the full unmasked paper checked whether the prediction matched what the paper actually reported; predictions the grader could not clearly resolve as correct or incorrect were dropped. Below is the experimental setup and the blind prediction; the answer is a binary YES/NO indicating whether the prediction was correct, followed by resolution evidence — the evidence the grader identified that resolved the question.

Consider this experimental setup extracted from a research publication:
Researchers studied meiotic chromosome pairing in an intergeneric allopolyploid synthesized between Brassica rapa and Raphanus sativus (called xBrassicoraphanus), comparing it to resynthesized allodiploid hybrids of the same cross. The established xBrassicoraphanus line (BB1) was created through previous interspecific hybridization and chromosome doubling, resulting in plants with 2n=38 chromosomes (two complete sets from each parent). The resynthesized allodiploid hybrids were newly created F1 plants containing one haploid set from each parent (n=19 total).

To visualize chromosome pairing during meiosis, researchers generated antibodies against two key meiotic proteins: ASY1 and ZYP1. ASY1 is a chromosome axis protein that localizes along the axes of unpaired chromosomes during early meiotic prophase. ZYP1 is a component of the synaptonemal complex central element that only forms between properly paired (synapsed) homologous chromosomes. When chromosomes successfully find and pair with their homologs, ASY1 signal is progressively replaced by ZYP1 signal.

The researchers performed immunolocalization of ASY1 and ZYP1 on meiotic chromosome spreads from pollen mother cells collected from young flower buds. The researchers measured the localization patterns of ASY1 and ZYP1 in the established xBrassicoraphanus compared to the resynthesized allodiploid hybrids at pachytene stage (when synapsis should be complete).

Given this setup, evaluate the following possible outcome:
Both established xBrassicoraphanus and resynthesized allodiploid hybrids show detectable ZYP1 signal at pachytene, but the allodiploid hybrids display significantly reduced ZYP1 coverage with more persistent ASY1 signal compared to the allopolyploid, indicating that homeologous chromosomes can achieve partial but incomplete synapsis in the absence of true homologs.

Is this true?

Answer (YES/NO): NO